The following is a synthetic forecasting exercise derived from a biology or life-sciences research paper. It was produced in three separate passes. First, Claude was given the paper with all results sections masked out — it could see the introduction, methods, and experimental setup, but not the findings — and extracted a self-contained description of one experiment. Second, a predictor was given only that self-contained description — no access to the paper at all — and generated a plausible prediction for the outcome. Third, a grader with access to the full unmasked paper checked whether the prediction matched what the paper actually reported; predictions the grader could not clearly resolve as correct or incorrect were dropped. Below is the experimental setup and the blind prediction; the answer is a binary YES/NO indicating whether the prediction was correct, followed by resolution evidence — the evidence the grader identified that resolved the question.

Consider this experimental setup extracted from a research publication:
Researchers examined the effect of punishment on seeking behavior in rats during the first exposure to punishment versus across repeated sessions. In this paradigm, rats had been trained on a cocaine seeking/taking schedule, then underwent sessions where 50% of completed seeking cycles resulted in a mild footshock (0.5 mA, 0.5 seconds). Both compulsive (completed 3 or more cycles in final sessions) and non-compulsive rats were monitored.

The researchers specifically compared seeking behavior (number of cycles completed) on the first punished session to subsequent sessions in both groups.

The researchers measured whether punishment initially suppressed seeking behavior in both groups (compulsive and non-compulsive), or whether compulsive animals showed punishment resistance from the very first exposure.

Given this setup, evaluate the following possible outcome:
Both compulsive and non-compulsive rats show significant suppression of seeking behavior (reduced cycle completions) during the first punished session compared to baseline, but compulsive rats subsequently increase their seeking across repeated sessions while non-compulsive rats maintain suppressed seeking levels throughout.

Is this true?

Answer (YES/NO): YES